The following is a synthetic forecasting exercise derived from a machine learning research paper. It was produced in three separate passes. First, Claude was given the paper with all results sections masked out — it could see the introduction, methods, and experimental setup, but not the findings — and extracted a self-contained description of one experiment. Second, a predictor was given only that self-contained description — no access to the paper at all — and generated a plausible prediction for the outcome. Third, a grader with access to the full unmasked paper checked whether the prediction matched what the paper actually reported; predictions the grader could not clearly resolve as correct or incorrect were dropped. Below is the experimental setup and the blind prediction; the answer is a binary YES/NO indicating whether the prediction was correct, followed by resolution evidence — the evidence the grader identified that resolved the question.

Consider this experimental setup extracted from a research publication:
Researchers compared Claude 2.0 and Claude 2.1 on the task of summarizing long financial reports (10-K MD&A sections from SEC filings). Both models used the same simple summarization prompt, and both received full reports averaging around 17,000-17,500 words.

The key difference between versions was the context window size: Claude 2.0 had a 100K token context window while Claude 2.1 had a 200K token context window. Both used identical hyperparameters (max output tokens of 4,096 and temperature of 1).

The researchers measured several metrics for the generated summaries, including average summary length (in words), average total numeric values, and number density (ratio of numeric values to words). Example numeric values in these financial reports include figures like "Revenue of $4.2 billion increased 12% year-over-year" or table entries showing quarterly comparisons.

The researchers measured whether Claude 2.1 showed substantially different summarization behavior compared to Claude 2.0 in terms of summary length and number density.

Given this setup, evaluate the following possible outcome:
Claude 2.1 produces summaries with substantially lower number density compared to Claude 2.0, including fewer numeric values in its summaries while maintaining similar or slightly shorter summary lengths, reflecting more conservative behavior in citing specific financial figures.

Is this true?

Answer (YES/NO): NO